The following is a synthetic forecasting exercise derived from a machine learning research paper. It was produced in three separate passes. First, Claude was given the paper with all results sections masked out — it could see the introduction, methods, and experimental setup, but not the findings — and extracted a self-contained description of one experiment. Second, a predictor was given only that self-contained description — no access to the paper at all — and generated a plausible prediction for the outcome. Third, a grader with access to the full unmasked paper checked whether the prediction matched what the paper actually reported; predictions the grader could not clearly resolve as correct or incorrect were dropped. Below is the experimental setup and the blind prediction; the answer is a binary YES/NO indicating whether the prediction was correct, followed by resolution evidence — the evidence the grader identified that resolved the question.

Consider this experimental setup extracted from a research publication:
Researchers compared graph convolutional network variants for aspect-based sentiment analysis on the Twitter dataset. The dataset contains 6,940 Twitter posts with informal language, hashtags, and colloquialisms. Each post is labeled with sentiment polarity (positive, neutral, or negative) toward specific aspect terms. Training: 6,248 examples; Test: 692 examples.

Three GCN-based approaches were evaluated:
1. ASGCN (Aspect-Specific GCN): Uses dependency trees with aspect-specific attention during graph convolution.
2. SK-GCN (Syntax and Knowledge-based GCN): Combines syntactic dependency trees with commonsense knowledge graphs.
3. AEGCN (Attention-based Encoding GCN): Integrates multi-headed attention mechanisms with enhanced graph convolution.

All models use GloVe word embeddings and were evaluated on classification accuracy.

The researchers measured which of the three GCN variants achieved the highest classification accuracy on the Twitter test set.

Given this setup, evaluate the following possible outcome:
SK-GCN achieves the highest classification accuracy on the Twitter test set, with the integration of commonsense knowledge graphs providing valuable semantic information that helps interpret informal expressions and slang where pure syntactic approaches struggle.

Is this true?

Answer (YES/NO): NO